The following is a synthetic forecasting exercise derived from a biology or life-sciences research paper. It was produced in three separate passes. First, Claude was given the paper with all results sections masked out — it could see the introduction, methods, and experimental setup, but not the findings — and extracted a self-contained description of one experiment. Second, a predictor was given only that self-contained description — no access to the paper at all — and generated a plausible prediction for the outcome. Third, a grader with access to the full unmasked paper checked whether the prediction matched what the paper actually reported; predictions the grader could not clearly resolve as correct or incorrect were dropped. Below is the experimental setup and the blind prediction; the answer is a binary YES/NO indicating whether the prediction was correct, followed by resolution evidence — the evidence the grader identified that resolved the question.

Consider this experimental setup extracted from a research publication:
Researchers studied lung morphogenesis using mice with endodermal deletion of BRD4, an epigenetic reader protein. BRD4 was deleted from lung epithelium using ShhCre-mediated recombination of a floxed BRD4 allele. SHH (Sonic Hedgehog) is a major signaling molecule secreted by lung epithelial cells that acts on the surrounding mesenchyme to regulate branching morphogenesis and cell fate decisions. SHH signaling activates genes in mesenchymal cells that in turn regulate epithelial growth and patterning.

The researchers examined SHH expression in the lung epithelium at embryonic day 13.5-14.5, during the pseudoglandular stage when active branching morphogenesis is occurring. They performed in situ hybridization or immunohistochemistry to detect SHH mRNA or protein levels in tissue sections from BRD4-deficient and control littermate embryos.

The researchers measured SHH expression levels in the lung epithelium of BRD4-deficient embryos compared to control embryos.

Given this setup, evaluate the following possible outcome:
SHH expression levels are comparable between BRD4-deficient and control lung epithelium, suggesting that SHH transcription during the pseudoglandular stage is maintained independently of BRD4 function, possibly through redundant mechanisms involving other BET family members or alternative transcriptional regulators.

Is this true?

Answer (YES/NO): NO